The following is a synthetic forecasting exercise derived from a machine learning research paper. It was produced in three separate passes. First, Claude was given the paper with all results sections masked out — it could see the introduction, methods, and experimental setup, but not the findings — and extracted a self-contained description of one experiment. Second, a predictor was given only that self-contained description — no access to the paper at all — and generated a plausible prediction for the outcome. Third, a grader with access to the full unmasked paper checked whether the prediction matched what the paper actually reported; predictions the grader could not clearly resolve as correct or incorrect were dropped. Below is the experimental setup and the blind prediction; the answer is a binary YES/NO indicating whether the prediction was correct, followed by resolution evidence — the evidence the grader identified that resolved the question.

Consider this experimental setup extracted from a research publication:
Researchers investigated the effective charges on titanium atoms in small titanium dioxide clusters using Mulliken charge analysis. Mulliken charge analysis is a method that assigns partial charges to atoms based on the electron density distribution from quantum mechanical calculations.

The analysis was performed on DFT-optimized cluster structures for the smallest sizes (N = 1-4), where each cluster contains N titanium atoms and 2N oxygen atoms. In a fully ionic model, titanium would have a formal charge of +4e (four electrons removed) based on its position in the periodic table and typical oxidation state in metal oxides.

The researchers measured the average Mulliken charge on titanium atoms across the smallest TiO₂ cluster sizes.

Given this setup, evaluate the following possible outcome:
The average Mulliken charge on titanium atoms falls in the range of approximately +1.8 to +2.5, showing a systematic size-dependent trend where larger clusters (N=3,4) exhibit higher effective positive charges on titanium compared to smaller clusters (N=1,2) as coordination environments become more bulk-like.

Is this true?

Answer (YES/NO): NO